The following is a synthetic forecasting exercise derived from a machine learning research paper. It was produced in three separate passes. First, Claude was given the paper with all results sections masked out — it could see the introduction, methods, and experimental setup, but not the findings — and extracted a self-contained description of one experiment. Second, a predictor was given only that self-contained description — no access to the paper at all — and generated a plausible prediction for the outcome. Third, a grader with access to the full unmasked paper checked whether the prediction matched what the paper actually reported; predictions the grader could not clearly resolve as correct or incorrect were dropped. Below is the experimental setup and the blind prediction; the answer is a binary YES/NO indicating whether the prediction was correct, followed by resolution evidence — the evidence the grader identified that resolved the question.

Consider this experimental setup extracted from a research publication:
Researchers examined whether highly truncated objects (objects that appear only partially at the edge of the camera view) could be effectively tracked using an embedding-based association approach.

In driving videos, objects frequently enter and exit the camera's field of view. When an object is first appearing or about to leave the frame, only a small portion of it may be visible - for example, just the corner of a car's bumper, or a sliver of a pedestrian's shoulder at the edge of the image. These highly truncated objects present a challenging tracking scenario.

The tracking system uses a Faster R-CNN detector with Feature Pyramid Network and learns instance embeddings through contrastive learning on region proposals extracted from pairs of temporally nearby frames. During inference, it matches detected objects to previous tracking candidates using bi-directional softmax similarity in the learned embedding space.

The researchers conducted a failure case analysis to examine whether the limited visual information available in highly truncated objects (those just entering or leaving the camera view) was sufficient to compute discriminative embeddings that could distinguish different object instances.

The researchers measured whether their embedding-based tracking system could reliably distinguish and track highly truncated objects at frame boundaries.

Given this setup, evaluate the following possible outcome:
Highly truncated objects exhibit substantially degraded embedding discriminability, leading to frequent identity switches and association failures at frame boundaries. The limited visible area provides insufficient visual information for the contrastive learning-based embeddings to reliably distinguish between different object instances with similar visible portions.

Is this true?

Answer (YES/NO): YES